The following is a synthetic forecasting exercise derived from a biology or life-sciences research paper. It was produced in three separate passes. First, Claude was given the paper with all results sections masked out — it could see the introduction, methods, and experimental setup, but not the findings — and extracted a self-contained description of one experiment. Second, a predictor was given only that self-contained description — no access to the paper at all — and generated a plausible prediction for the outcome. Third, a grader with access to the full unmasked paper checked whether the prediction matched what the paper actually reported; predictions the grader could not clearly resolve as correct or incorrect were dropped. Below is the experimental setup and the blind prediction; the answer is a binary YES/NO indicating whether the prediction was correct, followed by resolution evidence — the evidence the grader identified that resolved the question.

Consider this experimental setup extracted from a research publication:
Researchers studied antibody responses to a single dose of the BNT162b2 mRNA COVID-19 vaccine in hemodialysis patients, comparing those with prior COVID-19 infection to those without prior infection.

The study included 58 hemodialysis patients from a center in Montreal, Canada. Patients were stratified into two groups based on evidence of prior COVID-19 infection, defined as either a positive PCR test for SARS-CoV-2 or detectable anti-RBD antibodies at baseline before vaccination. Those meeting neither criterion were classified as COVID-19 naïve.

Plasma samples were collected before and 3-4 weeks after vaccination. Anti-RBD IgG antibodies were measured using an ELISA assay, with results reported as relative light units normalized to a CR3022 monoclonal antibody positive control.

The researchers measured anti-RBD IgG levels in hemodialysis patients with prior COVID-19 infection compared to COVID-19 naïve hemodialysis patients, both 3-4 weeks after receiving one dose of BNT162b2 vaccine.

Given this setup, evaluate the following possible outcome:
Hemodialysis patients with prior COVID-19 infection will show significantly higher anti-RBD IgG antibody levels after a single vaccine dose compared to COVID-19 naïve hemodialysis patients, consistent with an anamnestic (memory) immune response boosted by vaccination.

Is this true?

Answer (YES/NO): YES